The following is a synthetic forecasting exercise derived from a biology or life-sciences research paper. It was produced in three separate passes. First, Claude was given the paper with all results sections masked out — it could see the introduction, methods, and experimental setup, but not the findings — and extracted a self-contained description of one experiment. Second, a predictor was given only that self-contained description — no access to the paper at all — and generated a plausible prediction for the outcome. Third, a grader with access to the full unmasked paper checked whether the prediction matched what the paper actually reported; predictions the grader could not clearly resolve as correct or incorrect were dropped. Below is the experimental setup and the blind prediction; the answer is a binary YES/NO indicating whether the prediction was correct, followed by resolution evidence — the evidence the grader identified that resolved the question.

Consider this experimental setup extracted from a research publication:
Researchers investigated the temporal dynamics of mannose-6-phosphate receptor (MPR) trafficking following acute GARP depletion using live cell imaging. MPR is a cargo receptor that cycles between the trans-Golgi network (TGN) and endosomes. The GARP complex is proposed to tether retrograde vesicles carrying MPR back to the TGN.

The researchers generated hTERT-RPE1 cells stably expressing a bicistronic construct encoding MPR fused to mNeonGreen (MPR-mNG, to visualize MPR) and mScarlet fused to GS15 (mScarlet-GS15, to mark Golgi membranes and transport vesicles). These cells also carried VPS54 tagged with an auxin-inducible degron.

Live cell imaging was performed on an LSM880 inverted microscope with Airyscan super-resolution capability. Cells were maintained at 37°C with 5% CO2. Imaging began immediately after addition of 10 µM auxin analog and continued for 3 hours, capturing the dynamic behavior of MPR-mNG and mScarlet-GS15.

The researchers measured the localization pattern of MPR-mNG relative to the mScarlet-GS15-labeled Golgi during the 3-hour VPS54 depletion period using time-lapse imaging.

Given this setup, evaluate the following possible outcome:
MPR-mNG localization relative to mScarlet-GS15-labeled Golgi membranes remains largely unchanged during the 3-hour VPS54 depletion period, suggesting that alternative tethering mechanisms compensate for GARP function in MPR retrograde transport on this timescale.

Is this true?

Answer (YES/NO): YES